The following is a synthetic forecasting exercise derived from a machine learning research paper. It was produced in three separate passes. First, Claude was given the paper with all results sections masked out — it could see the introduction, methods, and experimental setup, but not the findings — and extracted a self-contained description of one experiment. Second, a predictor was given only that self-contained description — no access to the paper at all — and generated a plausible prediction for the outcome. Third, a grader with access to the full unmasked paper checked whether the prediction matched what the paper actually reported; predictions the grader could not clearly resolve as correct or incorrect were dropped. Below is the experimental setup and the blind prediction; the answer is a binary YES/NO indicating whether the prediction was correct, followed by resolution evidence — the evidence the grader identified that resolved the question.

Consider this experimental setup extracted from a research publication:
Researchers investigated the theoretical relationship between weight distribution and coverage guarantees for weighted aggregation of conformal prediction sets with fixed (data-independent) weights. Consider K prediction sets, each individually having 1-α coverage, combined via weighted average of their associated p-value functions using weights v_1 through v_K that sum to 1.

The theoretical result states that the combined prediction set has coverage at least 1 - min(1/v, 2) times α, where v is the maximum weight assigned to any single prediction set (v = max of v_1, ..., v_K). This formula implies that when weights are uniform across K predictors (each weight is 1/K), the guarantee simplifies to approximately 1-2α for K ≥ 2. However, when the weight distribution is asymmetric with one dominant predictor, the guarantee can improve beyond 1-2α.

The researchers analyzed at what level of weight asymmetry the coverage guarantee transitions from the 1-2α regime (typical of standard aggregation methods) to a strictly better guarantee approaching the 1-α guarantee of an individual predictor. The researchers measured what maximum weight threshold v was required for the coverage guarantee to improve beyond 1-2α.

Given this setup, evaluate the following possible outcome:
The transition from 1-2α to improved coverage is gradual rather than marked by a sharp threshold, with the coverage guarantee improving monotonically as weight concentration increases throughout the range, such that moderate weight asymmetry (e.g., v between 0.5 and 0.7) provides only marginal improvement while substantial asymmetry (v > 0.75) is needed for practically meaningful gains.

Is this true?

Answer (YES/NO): NO